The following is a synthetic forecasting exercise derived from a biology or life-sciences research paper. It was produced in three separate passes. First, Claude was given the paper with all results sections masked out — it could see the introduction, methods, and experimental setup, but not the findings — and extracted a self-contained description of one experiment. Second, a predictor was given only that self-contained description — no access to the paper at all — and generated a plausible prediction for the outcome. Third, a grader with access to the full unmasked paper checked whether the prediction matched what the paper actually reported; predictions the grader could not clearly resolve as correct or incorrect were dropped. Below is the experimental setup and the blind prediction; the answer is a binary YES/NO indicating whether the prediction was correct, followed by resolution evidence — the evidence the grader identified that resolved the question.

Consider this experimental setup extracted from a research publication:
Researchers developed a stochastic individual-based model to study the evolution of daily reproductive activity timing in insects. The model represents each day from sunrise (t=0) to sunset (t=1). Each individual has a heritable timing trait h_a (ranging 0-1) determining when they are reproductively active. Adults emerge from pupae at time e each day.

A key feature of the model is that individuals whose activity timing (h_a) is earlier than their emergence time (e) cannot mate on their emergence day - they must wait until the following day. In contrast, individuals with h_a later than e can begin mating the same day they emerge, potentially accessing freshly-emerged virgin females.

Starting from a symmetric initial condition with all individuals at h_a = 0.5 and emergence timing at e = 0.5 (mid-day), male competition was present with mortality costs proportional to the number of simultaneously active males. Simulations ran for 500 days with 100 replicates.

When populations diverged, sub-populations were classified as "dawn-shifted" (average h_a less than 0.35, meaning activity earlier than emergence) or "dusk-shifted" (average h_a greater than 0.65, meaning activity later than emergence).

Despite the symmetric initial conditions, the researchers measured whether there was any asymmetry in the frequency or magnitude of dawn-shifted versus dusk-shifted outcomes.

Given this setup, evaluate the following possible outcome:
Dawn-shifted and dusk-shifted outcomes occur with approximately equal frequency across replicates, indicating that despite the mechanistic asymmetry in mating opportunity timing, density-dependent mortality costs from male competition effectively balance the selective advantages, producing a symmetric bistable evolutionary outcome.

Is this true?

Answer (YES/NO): NO